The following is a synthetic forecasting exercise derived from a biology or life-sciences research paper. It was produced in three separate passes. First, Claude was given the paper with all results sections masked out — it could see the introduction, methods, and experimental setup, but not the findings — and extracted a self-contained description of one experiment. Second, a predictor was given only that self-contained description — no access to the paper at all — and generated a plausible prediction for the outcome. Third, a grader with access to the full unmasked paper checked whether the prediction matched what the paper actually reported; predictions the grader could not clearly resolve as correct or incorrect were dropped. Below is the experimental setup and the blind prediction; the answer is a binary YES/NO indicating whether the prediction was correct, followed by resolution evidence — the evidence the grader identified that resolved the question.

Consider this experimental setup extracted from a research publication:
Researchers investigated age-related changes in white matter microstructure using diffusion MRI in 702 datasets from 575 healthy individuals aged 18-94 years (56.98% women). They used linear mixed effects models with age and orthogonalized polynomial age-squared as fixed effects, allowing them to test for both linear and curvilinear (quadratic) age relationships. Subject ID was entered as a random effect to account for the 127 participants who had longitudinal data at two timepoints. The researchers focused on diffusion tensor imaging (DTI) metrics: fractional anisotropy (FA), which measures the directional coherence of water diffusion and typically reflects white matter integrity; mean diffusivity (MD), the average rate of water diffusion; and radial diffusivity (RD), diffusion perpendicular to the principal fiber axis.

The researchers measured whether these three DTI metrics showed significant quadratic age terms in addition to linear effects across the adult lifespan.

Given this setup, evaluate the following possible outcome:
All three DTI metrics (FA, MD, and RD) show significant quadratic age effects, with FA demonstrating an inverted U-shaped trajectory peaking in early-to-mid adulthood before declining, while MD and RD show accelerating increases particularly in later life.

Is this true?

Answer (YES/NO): NO